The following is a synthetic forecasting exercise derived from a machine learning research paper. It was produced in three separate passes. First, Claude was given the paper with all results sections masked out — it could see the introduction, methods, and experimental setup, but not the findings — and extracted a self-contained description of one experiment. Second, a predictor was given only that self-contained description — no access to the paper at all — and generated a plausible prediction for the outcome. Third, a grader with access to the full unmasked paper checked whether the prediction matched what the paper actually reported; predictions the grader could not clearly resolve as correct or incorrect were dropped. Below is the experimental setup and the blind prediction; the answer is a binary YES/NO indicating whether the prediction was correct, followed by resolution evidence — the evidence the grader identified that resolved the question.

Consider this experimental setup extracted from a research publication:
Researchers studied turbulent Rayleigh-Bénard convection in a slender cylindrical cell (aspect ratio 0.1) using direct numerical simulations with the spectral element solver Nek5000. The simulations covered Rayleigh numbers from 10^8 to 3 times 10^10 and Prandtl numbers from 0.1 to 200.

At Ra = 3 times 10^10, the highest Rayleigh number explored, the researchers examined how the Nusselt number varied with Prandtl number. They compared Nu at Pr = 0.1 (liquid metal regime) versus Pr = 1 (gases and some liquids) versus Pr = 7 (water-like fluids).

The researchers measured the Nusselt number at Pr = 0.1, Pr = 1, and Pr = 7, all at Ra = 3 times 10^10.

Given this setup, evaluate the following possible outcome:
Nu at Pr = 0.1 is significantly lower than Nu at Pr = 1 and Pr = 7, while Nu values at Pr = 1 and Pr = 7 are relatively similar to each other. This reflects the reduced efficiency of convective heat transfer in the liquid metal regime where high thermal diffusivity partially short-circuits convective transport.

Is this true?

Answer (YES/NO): NO